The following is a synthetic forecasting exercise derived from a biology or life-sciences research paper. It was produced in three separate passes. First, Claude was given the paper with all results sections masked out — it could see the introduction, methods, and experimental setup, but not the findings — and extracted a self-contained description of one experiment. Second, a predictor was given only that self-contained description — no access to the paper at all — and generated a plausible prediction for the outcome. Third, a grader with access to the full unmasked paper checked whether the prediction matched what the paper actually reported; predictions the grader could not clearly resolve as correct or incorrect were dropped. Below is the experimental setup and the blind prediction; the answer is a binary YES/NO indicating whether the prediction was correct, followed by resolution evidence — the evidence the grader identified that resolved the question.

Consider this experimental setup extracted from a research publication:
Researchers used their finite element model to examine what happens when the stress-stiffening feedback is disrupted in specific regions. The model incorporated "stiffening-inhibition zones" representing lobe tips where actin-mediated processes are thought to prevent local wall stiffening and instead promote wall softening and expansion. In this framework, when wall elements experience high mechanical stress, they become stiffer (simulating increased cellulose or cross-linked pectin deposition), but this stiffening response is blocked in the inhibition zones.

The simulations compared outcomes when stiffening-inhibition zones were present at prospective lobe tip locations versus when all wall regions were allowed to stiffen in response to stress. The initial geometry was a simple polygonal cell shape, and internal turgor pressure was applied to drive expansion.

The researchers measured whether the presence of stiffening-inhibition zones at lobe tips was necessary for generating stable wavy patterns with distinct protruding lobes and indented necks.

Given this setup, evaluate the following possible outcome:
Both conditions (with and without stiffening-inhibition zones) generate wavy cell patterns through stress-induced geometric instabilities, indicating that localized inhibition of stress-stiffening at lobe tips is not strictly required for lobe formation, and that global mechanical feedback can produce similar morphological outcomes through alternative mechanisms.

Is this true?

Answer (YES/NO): NO